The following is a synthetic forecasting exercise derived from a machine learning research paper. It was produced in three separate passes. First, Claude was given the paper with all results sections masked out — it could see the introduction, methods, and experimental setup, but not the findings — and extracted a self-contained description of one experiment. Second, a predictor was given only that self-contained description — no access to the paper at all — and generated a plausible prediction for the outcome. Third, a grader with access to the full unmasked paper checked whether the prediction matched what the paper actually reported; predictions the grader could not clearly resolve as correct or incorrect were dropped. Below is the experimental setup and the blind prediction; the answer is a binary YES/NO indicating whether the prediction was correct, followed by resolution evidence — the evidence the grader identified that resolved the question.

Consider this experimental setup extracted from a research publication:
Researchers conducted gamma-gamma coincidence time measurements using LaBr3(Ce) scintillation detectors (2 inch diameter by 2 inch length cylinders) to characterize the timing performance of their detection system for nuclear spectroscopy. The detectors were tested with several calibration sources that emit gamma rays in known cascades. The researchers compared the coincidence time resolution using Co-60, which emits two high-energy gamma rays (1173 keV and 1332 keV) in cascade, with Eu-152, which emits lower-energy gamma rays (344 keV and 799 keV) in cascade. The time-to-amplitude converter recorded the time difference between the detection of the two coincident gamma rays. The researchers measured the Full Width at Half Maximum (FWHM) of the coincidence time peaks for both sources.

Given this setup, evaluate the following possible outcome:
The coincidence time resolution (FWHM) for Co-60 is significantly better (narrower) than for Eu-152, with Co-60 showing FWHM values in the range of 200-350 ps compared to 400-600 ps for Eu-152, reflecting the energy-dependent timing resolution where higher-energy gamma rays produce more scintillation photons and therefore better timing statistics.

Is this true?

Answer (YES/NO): NO